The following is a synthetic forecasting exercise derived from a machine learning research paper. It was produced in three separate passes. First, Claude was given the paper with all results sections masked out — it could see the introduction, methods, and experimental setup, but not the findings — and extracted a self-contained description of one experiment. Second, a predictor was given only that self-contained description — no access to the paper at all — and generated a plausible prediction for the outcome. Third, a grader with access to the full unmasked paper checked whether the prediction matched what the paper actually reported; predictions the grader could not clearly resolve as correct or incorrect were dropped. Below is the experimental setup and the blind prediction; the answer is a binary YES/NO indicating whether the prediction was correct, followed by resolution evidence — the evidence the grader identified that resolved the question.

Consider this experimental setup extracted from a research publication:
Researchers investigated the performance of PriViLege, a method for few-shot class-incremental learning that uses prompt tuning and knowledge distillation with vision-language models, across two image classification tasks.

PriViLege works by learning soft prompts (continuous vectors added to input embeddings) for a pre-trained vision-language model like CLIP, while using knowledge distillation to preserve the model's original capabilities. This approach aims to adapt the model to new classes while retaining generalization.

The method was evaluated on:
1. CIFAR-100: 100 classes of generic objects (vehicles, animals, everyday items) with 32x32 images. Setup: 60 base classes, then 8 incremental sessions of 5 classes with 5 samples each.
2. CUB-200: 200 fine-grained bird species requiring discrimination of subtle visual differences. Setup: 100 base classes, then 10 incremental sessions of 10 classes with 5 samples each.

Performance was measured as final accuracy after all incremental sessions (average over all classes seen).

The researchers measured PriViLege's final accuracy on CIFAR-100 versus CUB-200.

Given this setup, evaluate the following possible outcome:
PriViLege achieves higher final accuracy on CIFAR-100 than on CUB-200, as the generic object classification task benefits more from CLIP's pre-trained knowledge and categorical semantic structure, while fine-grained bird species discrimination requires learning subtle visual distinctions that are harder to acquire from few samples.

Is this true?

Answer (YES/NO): YES